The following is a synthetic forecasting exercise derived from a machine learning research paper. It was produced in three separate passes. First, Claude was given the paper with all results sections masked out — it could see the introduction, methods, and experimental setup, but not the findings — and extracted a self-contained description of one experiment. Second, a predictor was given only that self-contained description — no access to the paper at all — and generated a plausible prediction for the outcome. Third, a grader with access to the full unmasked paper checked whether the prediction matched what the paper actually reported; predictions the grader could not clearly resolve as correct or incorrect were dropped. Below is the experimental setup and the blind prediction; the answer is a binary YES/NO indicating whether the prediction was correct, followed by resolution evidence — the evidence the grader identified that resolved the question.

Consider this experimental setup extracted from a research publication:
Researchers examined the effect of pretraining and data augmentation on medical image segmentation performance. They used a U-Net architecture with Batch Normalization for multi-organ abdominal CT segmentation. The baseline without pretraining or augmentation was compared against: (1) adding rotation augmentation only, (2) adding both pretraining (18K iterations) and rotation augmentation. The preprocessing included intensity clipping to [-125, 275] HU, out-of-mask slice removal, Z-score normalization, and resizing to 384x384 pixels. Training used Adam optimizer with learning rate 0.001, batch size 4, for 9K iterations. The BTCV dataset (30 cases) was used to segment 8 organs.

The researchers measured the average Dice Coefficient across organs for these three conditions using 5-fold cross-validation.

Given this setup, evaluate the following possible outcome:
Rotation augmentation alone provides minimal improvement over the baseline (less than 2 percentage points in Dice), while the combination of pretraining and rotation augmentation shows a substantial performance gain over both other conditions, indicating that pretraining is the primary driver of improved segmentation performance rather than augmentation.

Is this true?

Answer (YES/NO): NO